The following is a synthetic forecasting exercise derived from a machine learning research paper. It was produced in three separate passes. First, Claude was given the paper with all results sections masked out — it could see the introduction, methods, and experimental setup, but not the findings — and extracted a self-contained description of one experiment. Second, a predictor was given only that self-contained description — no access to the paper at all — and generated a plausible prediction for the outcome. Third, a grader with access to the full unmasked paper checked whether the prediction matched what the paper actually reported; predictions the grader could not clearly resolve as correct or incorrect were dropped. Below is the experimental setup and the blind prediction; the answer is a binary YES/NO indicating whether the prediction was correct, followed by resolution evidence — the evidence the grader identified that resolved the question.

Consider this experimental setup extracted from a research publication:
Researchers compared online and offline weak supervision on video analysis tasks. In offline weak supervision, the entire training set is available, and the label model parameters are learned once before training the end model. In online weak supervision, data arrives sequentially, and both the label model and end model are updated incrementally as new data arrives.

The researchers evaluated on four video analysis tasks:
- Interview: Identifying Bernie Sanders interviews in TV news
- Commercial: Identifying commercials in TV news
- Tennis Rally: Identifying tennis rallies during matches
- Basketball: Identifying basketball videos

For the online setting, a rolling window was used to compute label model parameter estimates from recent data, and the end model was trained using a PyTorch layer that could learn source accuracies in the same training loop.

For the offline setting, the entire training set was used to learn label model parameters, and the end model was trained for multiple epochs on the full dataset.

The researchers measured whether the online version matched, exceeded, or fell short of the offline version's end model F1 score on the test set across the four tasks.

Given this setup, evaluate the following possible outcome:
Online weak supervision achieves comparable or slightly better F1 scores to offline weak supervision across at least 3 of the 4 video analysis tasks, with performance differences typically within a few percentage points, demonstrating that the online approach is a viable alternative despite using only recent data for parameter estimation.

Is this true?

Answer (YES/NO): NO